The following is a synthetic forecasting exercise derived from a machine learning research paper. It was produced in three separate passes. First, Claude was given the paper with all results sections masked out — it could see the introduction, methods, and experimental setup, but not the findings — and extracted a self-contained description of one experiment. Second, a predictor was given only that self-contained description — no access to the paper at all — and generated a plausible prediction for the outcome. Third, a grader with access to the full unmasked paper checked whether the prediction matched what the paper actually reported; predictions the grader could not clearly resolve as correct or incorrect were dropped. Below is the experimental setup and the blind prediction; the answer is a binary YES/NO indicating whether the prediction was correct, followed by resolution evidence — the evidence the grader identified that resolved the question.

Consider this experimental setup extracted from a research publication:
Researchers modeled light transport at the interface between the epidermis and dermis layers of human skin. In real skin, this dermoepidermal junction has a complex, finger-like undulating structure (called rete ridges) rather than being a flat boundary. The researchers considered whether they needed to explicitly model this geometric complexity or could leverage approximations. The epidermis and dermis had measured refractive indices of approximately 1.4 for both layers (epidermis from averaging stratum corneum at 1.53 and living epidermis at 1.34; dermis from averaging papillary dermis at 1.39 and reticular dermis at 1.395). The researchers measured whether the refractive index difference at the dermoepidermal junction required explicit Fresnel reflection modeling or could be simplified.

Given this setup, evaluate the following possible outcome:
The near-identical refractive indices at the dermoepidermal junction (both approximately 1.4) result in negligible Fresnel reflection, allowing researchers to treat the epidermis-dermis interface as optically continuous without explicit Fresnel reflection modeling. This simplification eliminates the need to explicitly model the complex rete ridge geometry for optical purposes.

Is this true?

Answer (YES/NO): YES